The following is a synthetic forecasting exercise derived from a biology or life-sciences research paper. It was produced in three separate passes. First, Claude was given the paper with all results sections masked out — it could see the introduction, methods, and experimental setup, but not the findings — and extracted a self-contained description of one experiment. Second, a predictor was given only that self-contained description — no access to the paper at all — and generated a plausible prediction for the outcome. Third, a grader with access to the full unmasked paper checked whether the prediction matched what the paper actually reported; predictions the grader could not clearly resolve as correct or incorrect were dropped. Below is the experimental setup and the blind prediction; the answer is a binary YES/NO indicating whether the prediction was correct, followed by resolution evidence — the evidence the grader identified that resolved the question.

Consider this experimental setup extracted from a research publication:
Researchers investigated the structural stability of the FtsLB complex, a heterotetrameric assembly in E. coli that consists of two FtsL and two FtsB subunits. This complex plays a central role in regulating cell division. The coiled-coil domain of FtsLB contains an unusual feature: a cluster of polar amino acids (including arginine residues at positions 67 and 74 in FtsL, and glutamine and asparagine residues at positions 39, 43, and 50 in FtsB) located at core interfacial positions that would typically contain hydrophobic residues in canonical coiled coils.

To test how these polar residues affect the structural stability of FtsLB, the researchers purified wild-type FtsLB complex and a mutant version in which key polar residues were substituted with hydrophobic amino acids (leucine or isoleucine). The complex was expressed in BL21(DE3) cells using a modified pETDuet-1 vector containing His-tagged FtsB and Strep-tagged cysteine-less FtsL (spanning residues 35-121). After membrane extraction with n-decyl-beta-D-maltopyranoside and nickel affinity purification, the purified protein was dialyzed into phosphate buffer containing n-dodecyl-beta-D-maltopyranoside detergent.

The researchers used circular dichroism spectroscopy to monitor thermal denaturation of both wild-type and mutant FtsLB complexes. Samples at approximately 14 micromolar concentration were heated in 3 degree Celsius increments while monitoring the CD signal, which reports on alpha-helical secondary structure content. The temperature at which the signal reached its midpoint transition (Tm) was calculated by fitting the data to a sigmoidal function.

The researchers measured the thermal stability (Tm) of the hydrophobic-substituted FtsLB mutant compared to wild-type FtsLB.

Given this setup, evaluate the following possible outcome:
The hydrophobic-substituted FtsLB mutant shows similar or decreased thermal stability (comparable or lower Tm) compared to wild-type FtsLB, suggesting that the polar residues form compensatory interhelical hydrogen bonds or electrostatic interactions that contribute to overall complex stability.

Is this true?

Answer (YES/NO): NO